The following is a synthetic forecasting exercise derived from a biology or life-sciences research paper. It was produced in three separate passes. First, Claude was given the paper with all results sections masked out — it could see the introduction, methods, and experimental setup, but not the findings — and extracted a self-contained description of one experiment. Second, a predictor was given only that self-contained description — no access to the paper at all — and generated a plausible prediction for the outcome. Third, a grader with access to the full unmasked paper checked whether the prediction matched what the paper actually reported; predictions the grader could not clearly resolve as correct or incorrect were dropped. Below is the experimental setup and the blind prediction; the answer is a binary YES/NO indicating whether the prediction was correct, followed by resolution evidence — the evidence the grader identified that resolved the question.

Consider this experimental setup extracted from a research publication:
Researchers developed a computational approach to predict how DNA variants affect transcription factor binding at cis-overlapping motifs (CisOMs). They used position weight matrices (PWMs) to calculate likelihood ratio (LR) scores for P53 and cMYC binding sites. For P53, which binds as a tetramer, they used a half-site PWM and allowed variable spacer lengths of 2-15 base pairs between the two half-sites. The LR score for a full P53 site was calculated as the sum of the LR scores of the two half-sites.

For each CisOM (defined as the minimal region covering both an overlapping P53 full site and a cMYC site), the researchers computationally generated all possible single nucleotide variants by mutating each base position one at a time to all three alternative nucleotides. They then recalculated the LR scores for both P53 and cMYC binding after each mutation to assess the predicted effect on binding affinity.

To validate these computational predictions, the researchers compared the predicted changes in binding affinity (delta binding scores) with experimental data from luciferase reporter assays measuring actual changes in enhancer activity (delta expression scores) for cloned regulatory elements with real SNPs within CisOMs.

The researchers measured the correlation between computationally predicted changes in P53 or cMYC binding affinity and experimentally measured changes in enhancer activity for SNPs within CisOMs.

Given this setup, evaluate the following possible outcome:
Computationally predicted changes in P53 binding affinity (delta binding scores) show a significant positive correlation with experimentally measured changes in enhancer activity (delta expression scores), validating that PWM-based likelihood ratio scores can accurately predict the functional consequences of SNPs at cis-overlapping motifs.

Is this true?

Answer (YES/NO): YES